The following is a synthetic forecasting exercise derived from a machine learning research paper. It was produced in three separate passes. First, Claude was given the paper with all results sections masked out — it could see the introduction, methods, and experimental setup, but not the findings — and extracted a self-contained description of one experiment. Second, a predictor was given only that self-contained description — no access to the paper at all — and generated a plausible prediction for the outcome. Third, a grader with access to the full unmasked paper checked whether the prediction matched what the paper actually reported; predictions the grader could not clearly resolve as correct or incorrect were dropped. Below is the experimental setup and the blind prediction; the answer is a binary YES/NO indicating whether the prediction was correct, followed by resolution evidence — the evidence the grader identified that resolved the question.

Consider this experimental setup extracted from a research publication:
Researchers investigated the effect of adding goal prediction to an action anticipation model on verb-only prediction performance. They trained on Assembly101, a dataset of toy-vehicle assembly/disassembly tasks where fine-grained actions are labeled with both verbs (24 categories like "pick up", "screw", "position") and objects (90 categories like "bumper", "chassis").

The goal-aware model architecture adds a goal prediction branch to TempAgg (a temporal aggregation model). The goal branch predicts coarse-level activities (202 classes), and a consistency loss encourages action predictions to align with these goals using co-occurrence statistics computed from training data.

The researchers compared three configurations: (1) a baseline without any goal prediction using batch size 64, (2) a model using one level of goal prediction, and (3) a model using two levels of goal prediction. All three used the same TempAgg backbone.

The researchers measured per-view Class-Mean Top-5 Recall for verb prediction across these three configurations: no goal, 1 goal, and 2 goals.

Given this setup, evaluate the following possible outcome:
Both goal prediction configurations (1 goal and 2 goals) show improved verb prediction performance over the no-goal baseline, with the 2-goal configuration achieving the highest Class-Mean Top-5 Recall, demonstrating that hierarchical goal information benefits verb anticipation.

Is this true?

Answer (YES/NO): NO